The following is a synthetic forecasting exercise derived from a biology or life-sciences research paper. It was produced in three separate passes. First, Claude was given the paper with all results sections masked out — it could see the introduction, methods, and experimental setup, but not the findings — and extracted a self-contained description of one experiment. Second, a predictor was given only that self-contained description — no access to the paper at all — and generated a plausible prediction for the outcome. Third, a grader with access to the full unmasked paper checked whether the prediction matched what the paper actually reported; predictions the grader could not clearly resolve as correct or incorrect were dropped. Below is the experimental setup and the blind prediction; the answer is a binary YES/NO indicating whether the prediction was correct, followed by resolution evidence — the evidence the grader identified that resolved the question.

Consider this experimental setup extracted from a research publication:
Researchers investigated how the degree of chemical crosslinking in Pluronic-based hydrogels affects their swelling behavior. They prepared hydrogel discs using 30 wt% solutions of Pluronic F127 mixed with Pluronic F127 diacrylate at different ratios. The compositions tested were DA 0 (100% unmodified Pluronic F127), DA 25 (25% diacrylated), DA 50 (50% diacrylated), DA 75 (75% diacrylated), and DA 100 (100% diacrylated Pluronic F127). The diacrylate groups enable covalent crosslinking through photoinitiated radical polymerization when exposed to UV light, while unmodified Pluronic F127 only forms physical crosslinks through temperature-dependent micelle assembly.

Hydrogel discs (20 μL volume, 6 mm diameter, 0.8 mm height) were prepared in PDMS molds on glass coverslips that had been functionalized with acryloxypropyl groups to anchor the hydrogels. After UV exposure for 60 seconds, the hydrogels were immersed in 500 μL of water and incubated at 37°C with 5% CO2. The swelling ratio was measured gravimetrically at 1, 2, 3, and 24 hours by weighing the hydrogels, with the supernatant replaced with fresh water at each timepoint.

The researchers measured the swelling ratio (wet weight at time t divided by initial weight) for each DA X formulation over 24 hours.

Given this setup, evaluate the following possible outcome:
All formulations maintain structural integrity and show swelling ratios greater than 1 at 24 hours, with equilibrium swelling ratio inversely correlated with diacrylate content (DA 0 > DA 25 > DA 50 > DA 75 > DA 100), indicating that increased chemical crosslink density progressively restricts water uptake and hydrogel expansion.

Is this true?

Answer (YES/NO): NO